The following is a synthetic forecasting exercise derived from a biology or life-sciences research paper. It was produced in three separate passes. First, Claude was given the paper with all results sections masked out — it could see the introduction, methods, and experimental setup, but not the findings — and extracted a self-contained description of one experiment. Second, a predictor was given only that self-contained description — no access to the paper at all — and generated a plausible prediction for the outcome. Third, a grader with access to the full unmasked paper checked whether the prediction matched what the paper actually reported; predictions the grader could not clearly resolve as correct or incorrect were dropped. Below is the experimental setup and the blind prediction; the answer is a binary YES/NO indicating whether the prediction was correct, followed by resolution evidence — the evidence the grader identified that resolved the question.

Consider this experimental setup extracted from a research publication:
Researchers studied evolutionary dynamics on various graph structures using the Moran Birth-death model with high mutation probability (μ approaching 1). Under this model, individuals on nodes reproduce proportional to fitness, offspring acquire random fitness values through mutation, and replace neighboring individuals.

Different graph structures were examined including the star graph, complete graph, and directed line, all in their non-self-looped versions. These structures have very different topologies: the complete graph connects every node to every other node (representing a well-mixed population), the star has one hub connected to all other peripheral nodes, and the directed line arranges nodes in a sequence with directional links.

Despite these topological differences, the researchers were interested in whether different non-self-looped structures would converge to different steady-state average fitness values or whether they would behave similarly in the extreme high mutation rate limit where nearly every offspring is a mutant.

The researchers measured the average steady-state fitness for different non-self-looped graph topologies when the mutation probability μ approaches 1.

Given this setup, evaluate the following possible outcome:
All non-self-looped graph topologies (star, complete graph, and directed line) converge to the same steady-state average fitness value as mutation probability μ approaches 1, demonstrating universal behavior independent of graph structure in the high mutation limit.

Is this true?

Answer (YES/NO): YES